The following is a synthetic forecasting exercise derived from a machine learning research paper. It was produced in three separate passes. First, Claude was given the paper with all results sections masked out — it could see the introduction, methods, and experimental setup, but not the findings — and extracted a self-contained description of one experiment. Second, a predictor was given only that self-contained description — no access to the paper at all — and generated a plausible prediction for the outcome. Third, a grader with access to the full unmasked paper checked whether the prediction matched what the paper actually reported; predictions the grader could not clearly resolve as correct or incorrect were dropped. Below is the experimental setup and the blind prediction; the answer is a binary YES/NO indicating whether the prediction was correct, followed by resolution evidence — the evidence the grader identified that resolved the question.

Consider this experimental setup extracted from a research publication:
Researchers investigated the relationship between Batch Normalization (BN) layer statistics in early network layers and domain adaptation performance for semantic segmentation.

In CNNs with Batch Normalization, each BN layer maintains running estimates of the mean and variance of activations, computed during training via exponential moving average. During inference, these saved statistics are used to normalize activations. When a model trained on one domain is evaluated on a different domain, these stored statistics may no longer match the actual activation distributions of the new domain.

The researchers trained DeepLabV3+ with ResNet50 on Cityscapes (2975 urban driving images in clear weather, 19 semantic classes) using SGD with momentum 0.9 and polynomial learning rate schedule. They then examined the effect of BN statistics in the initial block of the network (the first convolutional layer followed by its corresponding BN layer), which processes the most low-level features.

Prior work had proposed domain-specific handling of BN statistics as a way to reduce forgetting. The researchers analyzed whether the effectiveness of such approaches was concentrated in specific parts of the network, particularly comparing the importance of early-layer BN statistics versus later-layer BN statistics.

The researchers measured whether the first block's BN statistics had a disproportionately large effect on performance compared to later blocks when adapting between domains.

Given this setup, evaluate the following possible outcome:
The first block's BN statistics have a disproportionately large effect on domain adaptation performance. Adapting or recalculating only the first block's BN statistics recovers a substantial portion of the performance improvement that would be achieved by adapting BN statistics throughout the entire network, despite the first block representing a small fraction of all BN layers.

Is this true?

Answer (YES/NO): YES